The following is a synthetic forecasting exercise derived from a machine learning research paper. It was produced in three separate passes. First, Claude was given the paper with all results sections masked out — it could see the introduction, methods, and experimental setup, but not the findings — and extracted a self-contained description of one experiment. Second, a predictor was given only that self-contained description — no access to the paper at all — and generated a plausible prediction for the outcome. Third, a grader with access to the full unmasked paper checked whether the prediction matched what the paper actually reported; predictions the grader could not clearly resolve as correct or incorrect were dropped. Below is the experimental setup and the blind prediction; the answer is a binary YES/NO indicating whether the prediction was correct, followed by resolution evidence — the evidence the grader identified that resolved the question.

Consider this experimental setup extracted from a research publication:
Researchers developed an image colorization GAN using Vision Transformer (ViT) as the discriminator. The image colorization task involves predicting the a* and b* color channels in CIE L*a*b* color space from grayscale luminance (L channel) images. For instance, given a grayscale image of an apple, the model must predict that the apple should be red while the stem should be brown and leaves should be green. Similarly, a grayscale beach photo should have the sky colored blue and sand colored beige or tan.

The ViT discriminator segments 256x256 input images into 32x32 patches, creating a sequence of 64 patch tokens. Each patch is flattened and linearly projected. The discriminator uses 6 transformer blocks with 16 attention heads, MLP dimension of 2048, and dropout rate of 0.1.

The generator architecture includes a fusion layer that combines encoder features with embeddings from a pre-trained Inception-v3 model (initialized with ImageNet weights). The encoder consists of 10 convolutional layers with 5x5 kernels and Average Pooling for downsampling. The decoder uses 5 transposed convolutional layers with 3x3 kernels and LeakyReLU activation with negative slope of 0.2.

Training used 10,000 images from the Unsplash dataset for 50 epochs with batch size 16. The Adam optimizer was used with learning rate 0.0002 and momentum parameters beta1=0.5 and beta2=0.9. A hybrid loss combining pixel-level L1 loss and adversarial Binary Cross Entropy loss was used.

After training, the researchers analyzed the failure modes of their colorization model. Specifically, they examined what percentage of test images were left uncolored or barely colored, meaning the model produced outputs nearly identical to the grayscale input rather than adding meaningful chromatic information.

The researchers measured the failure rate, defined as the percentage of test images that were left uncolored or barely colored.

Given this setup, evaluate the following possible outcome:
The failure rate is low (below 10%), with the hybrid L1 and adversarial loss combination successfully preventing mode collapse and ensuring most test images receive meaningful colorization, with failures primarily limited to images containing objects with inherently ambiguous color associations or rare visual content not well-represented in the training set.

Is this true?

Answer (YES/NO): NO